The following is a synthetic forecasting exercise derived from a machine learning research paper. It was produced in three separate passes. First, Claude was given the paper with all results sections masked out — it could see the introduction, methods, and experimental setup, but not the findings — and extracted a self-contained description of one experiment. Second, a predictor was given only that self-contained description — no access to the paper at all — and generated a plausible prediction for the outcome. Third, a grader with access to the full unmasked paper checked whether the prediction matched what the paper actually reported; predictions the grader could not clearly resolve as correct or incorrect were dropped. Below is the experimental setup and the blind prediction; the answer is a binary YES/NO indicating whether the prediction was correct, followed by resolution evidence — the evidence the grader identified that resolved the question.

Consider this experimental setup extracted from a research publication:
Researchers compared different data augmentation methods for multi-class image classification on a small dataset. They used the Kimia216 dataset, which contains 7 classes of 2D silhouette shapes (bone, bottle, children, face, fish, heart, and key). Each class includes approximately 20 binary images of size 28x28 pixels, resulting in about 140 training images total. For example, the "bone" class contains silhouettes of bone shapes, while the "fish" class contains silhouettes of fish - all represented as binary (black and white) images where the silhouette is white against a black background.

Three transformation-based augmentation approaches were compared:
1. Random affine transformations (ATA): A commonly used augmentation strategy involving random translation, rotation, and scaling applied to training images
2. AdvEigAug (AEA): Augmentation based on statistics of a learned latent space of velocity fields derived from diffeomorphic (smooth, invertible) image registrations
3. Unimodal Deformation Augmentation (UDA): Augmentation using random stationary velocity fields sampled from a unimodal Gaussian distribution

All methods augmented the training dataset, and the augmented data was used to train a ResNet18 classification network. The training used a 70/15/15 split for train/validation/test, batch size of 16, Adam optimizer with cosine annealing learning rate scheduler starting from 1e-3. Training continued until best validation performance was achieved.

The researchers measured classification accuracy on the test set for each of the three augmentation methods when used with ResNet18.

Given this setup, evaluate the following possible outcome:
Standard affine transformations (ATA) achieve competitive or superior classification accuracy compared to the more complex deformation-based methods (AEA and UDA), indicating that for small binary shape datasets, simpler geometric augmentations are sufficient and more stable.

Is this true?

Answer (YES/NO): NO